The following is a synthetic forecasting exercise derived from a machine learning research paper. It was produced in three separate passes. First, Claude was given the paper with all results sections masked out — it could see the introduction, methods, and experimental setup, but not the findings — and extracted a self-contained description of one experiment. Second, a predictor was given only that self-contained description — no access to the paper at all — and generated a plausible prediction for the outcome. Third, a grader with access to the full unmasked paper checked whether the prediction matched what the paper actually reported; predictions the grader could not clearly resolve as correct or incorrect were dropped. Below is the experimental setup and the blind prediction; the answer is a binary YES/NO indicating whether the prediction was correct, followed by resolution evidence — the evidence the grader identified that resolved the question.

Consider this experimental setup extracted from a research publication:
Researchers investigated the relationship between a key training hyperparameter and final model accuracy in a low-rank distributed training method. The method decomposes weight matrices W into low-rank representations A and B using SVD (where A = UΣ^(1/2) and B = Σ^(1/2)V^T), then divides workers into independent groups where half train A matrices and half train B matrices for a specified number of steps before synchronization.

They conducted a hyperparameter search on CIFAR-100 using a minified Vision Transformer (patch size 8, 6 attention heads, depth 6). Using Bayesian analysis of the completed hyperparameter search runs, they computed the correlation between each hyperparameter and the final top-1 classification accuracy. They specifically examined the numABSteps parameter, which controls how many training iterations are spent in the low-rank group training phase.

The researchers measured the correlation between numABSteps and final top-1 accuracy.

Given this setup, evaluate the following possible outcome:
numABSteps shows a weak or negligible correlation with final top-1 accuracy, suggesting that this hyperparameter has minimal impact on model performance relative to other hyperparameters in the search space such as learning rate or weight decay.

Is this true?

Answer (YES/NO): NO